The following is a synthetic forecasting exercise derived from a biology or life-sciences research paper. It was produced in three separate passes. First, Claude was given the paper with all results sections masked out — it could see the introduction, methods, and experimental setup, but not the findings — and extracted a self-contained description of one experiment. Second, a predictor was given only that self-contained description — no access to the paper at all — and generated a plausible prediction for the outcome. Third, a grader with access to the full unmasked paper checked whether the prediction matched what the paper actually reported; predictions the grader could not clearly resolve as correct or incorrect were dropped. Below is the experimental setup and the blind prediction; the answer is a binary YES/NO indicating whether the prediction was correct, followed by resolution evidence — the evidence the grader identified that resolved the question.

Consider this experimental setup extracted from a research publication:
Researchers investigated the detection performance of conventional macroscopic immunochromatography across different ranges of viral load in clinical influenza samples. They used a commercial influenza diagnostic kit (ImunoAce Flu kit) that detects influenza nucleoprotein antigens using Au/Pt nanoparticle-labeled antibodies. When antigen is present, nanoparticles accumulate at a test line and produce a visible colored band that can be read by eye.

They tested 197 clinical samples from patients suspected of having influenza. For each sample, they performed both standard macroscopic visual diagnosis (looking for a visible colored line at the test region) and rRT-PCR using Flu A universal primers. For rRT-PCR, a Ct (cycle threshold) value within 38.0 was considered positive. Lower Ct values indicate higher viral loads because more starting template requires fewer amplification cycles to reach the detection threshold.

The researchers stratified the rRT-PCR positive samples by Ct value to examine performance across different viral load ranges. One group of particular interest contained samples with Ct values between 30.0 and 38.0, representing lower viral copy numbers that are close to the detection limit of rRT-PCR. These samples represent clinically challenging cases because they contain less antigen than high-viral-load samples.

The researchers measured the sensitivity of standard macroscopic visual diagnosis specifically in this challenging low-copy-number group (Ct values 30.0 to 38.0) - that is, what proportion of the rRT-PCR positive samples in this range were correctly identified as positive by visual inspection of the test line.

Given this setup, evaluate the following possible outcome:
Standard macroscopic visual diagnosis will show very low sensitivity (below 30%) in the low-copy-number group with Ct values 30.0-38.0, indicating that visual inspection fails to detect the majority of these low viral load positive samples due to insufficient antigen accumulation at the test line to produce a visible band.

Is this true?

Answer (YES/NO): YES